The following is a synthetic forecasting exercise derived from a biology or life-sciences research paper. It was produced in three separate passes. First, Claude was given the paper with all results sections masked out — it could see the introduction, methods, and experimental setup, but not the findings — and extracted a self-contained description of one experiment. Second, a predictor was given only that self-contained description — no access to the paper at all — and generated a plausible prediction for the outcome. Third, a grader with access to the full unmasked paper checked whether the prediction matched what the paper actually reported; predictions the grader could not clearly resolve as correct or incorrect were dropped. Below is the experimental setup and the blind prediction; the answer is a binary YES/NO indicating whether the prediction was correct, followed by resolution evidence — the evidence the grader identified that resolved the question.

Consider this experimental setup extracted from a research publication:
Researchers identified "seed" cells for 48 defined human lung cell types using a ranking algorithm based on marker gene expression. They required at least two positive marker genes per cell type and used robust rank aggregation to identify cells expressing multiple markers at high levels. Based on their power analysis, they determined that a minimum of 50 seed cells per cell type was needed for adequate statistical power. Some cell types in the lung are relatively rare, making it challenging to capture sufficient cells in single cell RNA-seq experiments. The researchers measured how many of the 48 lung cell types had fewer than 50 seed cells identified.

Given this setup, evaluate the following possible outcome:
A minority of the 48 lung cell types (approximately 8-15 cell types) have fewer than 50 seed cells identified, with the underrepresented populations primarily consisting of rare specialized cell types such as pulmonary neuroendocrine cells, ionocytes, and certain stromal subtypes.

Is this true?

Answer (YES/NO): NO